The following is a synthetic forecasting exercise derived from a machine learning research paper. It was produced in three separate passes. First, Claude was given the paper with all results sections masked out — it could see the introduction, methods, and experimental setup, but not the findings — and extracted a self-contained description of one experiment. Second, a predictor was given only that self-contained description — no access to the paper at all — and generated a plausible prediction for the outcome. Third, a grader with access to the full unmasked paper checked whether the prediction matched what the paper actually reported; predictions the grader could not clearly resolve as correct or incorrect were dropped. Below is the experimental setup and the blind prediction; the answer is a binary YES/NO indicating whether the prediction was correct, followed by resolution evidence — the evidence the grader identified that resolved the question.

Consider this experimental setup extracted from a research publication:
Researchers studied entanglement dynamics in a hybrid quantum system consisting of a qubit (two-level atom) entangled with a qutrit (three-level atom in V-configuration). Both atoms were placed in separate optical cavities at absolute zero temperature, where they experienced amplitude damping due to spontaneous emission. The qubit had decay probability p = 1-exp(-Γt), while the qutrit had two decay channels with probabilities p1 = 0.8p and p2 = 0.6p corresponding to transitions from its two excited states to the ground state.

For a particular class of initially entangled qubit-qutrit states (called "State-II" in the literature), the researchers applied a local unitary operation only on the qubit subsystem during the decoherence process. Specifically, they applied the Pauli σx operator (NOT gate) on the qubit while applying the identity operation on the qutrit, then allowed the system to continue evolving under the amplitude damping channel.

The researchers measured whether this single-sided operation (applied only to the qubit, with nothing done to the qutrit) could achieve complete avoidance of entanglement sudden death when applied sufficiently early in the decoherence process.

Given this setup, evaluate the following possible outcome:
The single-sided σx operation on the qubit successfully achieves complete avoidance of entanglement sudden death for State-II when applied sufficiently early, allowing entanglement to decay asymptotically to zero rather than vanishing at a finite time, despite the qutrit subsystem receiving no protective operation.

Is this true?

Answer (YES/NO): YES